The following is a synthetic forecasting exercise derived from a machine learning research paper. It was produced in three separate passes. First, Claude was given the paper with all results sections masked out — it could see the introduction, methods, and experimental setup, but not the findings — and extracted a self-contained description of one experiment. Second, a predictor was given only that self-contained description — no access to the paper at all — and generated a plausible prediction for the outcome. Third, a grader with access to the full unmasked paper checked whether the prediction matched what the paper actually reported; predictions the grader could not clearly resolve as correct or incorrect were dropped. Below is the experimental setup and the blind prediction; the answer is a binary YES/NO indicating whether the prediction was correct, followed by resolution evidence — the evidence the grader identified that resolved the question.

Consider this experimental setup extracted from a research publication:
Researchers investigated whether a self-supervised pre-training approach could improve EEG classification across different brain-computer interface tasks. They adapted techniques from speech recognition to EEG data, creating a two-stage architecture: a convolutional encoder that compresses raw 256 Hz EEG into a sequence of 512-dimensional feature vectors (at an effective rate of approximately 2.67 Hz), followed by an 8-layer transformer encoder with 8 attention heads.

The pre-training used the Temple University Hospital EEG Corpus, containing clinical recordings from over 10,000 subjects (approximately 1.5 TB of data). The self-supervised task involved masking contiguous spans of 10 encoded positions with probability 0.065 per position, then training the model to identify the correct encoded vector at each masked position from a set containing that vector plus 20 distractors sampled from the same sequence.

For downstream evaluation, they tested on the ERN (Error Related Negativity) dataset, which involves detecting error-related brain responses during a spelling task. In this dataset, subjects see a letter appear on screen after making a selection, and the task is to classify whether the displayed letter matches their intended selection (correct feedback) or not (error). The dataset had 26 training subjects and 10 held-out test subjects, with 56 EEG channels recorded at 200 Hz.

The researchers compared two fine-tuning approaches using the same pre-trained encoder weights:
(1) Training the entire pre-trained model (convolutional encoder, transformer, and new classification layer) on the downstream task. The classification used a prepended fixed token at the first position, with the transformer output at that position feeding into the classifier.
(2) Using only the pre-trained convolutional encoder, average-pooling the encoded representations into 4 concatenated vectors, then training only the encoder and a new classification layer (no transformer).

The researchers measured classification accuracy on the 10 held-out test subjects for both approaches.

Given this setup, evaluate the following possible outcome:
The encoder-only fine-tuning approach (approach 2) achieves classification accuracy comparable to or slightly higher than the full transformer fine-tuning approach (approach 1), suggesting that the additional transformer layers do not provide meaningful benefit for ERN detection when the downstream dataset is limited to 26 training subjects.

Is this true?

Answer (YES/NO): YES